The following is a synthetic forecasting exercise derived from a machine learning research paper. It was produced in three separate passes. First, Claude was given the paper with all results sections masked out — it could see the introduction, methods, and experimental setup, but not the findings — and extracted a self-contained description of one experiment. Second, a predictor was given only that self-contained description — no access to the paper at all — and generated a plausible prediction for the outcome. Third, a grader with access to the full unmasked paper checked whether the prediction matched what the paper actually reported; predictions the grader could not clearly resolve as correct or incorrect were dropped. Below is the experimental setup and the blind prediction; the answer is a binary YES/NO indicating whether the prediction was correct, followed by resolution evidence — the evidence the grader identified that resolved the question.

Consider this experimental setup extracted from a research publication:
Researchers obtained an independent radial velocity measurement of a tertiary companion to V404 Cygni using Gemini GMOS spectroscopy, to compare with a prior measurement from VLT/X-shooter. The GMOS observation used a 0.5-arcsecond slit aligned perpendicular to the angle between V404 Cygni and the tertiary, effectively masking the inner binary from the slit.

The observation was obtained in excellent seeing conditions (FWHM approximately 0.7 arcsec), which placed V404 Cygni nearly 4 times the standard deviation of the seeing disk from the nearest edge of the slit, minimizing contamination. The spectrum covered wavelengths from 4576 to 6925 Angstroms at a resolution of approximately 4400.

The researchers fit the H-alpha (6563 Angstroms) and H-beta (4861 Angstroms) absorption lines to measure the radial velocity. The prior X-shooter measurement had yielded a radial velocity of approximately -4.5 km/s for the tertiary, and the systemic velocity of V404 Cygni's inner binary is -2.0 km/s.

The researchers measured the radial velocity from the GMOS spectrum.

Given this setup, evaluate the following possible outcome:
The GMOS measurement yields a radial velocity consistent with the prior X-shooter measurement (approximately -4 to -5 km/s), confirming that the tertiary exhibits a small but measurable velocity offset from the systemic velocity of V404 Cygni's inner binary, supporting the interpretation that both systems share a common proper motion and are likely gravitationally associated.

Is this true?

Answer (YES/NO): NO